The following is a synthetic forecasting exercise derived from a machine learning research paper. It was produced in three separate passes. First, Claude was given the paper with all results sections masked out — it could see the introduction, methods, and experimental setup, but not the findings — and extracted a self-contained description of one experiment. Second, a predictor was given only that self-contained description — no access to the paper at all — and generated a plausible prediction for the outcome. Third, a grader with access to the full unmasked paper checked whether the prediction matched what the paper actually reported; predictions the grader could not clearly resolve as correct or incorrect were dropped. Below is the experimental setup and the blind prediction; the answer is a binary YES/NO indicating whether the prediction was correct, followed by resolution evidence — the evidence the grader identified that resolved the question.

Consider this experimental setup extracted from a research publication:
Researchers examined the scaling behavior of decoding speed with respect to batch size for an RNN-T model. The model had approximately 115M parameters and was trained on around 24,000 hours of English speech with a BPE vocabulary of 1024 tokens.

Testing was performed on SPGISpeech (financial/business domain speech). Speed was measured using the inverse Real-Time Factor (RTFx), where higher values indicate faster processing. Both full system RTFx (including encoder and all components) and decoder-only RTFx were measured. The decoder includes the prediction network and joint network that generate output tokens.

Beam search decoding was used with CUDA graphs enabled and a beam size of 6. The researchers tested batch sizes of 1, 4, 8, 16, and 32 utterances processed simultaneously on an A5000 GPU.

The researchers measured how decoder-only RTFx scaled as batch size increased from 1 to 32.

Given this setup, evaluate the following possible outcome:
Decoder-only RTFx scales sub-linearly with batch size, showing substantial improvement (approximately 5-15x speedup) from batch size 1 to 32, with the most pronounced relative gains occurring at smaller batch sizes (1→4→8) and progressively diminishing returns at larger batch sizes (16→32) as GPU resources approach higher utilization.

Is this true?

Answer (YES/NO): NO